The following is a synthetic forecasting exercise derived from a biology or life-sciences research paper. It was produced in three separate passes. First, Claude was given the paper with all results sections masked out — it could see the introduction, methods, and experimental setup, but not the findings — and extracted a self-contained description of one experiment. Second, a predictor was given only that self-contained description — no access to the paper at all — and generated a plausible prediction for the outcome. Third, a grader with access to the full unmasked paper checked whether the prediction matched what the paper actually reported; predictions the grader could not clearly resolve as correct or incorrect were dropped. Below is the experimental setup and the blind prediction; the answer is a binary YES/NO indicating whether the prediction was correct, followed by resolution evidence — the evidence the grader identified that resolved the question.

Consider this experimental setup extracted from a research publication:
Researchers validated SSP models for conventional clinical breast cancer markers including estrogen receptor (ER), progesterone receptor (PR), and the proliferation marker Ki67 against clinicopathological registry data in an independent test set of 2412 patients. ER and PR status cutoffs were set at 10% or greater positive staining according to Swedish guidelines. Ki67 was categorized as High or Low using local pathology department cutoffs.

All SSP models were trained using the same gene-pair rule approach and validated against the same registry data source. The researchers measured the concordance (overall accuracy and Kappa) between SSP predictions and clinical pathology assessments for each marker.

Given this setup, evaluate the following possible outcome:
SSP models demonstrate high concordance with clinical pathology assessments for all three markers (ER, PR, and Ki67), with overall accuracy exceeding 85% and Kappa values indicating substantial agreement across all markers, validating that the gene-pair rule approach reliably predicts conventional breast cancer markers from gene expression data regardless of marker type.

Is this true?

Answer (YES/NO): NO